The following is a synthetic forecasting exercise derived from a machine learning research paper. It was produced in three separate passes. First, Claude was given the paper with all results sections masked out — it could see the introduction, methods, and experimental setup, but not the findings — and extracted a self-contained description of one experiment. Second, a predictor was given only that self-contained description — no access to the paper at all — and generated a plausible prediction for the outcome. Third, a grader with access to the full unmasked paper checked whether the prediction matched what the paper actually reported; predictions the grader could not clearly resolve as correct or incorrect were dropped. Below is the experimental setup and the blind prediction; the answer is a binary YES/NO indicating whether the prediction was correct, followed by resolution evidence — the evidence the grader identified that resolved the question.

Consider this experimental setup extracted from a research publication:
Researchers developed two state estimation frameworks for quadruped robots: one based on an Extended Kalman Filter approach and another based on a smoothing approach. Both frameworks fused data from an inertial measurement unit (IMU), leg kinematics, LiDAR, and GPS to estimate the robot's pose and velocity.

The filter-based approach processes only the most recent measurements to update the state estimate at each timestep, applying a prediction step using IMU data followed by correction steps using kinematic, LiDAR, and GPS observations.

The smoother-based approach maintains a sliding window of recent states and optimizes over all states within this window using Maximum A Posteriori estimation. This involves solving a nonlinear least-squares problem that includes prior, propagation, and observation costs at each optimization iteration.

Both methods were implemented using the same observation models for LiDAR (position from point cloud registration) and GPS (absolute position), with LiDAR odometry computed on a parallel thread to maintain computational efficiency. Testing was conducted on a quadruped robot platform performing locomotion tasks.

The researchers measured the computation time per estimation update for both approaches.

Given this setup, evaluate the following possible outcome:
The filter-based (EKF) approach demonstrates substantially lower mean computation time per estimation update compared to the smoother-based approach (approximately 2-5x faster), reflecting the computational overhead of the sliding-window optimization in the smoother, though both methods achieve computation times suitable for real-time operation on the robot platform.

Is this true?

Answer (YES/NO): NO